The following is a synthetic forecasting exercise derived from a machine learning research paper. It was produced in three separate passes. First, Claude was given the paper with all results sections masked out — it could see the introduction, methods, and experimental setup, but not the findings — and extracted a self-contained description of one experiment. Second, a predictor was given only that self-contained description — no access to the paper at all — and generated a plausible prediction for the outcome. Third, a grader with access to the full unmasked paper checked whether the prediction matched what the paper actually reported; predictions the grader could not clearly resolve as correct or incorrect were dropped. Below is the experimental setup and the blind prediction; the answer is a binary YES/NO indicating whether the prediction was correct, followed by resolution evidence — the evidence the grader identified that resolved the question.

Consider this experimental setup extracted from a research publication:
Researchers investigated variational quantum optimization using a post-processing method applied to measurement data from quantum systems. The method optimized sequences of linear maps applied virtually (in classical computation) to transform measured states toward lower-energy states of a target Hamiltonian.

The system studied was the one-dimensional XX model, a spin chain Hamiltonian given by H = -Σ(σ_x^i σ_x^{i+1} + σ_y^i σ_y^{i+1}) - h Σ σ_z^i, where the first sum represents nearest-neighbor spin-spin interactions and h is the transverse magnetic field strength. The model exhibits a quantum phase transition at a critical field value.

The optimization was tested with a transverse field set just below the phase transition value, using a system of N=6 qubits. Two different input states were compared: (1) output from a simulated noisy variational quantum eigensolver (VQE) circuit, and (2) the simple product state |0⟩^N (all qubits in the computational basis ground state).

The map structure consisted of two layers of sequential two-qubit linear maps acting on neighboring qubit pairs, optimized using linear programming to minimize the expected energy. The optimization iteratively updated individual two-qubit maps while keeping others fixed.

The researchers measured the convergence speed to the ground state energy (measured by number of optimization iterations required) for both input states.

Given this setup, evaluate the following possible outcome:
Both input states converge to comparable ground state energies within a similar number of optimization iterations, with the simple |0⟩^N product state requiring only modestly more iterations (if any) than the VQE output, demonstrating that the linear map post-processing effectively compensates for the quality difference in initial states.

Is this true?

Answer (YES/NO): NO